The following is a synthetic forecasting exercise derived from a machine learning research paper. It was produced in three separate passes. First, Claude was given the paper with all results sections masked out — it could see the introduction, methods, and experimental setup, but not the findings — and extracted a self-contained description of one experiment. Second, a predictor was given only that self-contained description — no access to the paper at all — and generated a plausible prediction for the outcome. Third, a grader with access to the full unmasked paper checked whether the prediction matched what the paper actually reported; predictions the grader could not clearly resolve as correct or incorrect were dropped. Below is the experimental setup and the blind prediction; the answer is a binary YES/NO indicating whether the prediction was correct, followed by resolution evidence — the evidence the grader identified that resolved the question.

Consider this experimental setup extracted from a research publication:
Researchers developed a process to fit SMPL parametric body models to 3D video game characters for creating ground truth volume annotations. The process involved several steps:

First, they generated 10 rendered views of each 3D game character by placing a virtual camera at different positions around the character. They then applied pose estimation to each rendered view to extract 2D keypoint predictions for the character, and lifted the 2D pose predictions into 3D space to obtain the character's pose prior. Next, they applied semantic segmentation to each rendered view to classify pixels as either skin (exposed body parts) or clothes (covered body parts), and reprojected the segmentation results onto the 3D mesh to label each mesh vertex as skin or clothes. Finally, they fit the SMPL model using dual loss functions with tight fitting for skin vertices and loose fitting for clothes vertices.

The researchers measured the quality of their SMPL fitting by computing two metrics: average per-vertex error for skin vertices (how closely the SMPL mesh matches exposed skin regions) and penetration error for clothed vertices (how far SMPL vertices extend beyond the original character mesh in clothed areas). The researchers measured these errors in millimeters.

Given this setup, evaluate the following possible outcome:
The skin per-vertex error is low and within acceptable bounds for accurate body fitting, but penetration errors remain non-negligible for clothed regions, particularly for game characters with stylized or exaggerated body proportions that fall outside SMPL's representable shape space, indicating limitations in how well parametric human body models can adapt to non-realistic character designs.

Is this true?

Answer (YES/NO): NO